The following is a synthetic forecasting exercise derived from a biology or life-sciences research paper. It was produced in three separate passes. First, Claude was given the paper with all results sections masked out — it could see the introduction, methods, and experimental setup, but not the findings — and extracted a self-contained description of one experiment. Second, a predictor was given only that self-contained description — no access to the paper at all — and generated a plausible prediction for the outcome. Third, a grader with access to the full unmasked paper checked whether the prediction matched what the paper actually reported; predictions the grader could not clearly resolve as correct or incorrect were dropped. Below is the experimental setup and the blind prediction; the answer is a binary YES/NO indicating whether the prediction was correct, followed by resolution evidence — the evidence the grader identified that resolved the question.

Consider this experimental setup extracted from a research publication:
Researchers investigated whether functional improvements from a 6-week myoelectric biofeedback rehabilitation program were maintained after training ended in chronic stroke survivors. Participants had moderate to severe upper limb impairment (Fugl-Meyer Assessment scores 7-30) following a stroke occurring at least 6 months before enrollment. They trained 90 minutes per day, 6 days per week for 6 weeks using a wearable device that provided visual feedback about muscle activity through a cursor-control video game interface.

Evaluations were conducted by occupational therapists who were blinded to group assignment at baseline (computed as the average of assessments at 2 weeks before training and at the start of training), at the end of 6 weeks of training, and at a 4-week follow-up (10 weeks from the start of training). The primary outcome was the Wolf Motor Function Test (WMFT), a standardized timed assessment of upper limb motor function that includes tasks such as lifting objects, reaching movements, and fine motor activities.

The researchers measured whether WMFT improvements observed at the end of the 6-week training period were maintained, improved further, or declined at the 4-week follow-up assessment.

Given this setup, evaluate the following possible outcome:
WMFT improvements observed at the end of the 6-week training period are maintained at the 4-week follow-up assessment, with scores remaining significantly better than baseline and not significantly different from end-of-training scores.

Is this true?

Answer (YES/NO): NO